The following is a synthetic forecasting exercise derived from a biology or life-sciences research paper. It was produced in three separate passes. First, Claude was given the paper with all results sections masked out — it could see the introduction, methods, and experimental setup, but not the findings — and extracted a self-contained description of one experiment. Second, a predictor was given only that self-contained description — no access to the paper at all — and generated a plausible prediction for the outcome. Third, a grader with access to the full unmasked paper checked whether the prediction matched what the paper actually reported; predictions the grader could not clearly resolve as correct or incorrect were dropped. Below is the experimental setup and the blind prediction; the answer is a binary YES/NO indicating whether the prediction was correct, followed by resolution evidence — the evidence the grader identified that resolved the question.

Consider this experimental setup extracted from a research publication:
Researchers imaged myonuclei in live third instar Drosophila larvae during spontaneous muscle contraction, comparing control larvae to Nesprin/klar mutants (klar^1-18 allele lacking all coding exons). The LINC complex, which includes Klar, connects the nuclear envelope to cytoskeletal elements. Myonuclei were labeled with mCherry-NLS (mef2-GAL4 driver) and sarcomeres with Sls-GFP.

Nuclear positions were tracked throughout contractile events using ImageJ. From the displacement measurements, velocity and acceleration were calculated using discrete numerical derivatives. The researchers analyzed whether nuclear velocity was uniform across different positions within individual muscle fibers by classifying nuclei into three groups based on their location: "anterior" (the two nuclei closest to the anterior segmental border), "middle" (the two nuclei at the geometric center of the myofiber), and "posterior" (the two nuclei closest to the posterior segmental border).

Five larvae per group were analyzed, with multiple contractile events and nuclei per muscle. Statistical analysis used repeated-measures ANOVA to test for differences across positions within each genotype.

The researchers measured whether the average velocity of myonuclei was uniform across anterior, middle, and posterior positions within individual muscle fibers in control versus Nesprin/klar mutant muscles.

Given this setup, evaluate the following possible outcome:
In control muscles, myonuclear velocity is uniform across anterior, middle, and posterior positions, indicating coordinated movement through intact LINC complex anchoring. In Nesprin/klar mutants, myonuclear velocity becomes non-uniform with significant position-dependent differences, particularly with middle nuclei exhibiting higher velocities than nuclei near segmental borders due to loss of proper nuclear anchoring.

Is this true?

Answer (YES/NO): NO